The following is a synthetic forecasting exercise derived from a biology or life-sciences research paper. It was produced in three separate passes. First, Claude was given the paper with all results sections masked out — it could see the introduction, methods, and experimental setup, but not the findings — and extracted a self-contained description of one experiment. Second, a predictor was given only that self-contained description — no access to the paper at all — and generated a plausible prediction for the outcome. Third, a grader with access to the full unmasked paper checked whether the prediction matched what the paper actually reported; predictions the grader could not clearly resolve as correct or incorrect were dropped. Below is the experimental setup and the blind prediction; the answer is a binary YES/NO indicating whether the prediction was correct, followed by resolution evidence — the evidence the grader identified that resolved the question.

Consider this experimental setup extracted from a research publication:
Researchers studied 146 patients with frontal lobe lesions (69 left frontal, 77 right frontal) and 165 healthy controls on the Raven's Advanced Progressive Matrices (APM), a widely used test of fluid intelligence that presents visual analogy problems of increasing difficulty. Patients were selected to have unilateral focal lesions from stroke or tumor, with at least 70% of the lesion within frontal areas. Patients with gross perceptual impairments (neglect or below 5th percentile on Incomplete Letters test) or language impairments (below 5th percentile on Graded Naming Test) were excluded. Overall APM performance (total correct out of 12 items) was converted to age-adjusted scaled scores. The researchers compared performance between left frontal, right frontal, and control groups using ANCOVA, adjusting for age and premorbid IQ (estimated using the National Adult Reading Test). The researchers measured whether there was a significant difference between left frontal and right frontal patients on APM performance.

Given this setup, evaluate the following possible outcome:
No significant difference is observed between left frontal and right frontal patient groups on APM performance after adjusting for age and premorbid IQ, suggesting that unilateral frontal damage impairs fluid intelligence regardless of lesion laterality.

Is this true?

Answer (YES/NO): NO